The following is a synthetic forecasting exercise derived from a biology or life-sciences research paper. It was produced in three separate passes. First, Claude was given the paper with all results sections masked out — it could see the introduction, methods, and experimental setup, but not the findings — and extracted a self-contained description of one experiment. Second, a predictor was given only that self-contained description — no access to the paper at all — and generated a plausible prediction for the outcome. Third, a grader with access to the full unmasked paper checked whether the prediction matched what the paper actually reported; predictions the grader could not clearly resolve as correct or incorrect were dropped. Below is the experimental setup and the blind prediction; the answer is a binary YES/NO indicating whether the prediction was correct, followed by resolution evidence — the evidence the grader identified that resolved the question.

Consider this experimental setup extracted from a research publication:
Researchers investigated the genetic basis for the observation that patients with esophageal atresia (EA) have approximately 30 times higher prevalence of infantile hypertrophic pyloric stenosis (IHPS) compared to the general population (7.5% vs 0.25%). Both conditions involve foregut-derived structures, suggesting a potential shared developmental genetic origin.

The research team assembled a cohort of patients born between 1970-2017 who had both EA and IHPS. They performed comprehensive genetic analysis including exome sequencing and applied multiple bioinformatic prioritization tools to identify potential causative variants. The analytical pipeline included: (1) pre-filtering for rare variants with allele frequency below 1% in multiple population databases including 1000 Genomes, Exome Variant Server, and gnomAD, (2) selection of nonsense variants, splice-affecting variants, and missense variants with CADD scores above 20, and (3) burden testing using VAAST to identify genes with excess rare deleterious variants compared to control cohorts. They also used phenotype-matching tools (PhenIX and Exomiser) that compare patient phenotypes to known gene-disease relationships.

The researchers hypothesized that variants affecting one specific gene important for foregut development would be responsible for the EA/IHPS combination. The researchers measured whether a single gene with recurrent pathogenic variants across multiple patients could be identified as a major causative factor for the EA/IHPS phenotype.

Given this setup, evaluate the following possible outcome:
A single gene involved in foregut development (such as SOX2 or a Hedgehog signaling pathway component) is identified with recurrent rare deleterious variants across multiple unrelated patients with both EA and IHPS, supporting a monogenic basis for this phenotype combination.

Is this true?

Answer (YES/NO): NO